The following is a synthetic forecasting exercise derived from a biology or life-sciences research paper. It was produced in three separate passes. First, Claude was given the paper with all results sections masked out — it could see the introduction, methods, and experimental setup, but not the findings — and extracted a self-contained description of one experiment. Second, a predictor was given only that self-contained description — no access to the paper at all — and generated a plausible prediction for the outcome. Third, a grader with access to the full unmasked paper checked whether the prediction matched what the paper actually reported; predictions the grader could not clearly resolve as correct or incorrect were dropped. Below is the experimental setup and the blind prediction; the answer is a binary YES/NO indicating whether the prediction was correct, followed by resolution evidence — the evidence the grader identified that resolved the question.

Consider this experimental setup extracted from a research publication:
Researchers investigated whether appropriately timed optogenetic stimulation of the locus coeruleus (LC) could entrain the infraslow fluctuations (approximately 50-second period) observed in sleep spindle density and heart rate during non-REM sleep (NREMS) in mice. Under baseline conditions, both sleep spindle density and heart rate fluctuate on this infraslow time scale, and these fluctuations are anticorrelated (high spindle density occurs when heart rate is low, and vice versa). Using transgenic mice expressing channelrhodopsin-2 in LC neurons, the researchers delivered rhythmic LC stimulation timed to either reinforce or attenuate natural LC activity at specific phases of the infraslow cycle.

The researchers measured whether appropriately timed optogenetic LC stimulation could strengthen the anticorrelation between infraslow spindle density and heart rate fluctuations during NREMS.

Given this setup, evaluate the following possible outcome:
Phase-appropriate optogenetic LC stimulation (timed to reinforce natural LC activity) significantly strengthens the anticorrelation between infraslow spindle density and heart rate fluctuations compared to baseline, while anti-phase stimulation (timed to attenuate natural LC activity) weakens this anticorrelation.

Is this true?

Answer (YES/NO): NO